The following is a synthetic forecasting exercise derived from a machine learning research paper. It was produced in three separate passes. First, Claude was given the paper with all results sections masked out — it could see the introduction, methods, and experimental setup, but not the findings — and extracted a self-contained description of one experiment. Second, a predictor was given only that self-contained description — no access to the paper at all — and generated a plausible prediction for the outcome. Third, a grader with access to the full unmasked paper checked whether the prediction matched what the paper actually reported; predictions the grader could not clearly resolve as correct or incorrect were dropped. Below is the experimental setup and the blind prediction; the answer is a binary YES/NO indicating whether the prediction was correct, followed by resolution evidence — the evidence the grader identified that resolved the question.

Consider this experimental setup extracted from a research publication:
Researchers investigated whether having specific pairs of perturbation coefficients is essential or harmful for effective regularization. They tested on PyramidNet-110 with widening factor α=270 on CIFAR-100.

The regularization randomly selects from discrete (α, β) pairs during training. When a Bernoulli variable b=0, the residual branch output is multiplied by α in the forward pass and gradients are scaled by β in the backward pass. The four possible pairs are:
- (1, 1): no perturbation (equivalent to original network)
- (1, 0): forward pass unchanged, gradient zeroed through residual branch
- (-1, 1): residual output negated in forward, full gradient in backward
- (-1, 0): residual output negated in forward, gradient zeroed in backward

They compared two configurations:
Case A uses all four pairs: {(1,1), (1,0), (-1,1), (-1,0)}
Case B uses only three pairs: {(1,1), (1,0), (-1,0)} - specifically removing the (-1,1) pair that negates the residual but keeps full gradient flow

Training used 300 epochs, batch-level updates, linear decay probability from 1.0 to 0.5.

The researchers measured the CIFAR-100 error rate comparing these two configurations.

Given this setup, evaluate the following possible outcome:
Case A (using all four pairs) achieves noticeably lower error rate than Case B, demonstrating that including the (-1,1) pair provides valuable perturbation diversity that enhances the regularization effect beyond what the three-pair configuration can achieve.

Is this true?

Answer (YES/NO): NO